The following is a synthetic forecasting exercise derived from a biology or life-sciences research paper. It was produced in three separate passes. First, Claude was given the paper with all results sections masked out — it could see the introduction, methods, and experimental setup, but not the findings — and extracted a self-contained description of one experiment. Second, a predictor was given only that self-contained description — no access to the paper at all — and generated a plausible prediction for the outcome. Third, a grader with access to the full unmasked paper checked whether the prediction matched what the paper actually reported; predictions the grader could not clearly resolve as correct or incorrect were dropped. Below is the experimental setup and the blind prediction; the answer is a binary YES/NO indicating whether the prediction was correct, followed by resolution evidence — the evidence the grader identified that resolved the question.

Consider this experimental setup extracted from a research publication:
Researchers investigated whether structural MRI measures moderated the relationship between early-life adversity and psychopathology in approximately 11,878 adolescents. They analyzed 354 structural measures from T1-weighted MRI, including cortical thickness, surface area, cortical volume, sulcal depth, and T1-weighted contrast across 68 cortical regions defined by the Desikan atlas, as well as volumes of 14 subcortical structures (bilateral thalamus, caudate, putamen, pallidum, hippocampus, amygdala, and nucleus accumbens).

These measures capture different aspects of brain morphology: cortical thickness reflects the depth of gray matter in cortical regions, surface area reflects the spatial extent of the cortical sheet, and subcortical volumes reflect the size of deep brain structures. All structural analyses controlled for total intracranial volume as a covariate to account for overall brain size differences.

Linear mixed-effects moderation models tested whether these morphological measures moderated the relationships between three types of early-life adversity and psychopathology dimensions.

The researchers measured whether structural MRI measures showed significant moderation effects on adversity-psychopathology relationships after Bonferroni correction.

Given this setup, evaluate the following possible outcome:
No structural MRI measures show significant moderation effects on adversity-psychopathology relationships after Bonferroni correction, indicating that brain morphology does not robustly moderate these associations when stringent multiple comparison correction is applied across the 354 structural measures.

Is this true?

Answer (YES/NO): NO